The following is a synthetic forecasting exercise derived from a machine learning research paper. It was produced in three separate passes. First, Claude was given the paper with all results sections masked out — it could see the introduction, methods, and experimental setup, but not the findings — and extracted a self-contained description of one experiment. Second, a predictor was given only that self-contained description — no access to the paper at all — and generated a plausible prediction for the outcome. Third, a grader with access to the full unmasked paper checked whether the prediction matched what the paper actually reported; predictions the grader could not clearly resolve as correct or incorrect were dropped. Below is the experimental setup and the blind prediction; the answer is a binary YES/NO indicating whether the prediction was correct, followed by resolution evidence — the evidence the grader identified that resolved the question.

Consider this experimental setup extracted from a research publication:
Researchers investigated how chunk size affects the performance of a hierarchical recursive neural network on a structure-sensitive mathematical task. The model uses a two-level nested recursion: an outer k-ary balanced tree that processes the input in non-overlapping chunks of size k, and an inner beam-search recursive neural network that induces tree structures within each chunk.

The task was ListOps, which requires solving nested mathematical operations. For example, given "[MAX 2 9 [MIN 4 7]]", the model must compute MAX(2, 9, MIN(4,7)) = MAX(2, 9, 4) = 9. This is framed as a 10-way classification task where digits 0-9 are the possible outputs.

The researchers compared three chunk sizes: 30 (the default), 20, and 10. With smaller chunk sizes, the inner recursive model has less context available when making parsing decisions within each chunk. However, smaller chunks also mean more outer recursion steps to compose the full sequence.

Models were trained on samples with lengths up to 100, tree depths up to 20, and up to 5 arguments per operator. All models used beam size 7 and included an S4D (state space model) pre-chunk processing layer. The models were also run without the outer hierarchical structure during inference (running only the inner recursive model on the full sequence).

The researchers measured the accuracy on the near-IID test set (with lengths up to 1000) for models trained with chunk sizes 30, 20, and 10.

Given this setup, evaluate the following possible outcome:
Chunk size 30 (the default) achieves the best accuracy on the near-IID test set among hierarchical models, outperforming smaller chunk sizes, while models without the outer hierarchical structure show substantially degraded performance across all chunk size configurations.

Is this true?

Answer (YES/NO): NO